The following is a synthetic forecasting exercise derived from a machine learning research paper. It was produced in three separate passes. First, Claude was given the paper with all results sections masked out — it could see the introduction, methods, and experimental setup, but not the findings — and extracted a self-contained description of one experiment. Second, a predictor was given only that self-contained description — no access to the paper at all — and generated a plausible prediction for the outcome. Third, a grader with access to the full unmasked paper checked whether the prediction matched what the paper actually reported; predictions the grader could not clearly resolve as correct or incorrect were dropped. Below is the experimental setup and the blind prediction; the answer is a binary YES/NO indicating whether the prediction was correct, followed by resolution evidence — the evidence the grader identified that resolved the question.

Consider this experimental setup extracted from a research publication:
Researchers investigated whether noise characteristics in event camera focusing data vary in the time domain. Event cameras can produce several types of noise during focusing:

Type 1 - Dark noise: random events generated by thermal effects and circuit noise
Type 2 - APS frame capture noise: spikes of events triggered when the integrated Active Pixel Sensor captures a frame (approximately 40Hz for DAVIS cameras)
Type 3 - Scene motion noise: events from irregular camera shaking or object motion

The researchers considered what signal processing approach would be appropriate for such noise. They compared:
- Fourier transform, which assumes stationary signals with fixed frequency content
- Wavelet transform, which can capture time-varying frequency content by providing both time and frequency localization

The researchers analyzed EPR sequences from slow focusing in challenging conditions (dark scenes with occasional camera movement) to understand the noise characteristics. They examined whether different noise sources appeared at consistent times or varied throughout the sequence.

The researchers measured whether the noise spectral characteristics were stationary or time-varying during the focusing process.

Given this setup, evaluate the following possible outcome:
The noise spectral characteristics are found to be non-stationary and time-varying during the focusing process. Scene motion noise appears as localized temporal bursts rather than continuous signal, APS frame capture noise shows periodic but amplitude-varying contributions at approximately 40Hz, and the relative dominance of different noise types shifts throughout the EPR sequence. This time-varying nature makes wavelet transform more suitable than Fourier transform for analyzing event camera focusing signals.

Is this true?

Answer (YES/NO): YES